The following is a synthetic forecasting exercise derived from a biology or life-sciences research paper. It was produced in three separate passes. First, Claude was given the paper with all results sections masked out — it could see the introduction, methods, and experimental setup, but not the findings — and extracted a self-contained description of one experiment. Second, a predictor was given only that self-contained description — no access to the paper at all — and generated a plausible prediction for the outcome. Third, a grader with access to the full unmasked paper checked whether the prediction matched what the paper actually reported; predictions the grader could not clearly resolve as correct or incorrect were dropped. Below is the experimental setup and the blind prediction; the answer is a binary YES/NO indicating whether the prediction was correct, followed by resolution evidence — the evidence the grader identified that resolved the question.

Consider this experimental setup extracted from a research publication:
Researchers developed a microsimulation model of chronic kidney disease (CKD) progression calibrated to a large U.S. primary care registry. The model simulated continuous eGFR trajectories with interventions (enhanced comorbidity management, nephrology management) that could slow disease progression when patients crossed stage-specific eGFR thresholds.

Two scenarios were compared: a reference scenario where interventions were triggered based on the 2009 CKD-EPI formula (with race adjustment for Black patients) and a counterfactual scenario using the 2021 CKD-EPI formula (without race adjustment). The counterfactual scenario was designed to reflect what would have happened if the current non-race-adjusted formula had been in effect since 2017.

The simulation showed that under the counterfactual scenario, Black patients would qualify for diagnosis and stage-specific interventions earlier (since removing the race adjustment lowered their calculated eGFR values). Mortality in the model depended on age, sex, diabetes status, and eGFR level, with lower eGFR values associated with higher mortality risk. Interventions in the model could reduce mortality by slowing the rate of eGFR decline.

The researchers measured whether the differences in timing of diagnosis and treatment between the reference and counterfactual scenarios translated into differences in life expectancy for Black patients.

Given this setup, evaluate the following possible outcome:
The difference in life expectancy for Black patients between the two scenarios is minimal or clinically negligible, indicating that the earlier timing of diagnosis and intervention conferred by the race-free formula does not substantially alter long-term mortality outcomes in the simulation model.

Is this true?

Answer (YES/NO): YES